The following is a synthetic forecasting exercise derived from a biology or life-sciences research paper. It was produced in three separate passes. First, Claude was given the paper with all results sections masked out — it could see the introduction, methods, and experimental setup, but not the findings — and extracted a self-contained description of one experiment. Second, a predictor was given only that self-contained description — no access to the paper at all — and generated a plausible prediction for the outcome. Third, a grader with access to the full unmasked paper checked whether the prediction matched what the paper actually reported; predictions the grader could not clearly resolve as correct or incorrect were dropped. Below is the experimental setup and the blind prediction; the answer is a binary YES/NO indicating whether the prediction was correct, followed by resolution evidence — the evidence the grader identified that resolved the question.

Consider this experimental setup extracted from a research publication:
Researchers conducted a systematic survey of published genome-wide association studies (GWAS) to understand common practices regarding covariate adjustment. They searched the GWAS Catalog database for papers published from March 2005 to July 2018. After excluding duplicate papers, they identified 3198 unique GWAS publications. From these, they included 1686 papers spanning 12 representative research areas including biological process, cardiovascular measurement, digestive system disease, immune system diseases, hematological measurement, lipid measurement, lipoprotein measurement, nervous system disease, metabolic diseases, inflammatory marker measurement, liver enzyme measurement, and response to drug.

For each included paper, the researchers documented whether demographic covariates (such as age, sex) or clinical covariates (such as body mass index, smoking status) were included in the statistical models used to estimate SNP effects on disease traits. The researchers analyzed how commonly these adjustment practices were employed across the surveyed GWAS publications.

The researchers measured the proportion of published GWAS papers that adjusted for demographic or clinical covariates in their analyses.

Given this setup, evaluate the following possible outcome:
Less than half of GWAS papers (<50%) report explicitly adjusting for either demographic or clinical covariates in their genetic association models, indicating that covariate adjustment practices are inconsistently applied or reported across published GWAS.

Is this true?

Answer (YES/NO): NO